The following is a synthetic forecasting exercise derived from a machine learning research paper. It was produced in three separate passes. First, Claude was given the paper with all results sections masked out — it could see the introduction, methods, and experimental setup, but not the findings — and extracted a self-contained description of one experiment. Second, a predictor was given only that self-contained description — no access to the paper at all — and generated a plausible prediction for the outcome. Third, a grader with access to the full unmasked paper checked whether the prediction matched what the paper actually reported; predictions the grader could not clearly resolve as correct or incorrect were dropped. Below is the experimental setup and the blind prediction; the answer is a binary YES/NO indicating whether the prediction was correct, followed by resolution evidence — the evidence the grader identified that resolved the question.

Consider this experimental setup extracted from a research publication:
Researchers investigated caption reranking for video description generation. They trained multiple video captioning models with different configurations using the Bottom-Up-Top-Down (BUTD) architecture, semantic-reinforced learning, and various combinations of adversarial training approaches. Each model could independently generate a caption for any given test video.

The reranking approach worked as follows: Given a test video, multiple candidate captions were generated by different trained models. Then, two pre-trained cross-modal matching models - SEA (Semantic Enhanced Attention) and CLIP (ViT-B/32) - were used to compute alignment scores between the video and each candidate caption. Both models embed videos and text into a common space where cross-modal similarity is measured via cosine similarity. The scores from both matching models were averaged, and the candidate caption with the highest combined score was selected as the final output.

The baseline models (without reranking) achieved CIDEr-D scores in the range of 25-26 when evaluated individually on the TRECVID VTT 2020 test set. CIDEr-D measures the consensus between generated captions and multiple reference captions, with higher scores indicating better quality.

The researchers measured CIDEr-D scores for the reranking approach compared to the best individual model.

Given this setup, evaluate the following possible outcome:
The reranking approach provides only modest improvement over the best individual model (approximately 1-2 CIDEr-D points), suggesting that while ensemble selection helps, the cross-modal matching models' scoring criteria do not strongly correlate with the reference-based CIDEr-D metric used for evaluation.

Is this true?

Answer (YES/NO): NO